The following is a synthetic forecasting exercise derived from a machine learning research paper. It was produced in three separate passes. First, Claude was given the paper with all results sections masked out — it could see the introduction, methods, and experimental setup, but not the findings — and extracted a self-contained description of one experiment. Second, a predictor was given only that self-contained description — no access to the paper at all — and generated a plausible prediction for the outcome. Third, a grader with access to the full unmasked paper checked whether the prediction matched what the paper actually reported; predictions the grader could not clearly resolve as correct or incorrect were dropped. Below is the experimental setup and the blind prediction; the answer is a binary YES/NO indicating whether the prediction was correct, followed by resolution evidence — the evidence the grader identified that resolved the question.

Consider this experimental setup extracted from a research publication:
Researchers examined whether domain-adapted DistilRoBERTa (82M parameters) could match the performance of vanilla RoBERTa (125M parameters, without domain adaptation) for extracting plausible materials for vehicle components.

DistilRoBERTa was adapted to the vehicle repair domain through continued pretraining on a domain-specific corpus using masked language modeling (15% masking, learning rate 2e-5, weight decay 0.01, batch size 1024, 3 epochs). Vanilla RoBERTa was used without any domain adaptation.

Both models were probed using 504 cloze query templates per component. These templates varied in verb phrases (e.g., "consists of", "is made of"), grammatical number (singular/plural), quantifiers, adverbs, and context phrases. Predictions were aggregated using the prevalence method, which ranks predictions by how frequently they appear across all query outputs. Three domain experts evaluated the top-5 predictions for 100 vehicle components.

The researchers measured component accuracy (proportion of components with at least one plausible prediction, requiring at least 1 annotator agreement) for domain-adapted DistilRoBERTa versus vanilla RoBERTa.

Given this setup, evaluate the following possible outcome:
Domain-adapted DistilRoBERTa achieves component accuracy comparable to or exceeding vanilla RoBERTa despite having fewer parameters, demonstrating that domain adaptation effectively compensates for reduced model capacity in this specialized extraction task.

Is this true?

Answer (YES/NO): YES